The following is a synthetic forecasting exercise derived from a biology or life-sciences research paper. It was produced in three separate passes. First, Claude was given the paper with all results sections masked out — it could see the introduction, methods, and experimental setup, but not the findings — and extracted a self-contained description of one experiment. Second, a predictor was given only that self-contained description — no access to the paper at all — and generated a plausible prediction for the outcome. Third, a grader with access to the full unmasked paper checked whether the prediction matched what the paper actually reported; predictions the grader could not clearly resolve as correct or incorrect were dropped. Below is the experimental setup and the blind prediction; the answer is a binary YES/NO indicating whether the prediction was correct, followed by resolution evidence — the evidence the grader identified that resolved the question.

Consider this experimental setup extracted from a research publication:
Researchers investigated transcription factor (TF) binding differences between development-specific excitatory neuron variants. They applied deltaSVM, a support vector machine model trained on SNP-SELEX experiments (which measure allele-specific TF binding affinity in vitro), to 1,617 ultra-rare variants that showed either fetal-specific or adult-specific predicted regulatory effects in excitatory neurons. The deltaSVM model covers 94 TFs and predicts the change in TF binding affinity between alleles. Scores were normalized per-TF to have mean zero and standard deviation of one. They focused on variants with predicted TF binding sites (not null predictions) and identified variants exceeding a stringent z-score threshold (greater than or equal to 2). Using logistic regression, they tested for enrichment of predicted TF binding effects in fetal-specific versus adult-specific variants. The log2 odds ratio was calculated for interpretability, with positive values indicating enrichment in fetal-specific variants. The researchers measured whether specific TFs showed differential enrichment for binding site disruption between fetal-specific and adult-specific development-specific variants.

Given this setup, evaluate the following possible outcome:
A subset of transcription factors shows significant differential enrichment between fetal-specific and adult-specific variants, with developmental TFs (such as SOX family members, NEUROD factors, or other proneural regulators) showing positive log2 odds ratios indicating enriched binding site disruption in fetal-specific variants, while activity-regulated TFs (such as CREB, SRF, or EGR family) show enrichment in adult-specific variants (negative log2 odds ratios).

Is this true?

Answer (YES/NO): YES